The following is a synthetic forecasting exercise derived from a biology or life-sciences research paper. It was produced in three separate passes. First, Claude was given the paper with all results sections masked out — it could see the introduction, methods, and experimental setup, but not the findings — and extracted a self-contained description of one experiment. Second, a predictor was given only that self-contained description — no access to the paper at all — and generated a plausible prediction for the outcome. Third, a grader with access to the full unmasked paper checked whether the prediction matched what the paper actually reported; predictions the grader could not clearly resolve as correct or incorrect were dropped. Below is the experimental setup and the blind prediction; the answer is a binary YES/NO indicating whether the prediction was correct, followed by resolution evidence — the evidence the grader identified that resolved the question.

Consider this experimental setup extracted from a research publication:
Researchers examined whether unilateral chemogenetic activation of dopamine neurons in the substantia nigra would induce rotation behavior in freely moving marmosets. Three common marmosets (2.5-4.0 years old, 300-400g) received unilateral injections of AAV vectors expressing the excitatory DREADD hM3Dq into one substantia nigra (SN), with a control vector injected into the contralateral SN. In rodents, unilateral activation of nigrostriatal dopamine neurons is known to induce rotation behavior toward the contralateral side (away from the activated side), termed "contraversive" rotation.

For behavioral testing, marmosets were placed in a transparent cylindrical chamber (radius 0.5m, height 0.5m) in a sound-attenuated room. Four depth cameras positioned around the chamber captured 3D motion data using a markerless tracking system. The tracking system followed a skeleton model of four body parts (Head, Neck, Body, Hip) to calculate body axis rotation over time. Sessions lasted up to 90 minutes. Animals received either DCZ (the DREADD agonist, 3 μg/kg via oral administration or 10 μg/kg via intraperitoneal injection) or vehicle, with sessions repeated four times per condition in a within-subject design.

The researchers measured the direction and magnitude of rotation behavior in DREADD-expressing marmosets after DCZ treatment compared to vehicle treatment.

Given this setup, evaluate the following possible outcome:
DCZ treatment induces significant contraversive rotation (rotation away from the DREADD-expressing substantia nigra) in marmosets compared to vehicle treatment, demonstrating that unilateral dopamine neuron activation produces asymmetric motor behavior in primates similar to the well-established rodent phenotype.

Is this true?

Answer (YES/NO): YES